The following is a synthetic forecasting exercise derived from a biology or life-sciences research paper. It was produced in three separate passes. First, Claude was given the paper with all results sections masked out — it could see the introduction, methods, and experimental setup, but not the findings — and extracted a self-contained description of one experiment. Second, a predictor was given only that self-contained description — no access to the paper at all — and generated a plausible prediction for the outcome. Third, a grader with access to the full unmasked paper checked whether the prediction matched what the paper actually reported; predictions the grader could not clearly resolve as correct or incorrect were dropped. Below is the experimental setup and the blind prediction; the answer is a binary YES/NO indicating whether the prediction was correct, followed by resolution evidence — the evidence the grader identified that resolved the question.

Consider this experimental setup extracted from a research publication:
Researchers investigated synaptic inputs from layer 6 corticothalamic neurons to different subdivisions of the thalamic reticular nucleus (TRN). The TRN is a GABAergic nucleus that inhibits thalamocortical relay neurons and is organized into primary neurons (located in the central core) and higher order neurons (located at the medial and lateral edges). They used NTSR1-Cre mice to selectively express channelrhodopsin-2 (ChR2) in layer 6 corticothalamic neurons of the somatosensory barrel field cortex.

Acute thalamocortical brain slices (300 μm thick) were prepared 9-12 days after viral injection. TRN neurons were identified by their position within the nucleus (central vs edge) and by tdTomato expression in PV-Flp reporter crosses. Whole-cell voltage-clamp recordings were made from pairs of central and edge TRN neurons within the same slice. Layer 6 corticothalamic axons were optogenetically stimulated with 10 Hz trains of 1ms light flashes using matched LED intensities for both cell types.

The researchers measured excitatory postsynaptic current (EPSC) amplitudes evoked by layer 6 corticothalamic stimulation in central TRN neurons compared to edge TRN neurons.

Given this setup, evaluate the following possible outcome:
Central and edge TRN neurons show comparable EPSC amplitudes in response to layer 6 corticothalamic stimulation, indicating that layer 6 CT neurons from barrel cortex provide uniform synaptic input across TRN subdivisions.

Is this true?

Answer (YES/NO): NO